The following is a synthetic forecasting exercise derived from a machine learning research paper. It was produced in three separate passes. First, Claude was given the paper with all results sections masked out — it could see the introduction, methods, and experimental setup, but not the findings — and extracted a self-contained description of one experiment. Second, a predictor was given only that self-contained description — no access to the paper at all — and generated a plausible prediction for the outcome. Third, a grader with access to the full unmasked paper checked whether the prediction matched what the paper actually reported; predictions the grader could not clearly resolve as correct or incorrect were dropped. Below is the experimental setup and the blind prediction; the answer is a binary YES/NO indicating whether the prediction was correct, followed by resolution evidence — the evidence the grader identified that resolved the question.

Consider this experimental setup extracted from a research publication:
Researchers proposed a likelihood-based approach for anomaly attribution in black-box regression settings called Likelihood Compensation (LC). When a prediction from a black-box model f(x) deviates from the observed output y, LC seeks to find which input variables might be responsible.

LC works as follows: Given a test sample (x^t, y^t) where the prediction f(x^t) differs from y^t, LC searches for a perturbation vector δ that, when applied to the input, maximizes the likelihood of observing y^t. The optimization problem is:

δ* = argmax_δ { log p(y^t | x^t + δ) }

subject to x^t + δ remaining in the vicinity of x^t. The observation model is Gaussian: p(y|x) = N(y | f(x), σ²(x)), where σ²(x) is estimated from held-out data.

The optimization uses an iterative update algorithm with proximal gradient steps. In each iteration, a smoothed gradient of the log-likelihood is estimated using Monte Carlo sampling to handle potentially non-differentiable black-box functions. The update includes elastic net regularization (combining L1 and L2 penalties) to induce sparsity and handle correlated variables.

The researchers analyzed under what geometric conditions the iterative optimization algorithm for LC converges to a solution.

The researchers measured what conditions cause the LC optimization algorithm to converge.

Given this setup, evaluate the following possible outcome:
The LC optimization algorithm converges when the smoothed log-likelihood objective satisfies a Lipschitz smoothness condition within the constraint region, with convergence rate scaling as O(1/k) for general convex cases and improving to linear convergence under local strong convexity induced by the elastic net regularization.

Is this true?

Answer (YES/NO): NO